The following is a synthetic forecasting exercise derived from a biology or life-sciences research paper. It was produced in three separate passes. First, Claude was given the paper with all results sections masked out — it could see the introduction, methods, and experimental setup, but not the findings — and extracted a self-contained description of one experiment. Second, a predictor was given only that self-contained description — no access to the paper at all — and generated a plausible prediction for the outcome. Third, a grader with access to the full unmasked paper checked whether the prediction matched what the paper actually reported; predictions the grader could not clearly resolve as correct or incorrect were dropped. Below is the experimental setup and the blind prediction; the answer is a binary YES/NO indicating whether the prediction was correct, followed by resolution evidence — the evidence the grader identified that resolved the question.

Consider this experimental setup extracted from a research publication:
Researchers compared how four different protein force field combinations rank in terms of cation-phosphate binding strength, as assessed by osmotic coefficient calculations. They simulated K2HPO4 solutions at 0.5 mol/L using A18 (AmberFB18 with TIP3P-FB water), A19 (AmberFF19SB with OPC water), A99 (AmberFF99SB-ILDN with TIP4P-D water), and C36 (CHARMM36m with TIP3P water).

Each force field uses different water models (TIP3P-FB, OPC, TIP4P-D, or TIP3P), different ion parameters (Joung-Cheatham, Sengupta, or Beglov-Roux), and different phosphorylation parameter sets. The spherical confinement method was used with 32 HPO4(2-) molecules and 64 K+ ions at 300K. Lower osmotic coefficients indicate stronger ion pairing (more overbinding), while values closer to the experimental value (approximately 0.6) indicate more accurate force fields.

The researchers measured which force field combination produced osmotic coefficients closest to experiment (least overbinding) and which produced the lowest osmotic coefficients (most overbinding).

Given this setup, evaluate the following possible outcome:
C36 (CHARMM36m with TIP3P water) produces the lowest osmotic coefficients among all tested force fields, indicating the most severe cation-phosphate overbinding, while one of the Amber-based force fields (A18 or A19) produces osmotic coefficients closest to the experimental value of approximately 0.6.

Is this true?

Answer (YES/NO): NO